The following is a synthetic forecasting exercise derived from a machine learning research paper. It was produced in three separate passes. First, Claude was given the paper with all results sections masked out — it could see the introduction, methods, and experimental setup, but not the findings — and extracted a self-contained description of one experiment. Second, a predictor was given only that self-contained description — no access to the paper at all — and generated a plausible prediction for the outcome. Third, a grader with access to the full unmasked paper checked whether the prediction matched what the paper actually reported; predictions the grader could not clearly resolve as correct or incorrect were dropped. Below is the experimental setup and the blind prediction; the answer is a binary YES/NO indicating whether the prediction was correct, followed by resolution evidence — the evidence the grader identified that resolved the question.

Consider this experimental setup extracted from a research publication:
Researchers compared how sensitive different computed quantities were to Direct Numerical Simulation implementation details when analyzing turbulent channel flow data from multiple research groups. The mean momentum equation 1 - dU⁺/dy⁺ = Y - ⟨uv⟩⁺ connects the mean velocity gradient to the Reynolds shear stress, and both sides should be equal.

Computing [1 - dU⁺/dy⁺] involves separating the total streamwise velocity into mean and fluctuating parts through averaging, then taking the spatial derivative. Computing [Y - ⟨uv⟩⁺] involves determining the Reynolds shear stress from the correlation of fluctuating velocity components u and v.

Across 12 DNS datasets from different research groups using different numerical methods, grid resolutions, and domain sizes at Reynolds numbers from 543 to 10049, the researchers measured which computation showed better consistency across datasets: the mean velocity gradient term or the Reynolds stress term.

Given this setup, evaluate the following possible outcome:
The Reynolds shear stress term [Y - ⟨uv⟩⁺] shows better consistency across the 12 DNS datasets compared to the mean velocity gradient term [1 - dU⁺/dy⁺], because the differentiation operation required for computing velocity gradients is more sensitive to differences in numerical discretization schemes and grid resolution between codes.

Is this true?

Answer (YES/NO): NO